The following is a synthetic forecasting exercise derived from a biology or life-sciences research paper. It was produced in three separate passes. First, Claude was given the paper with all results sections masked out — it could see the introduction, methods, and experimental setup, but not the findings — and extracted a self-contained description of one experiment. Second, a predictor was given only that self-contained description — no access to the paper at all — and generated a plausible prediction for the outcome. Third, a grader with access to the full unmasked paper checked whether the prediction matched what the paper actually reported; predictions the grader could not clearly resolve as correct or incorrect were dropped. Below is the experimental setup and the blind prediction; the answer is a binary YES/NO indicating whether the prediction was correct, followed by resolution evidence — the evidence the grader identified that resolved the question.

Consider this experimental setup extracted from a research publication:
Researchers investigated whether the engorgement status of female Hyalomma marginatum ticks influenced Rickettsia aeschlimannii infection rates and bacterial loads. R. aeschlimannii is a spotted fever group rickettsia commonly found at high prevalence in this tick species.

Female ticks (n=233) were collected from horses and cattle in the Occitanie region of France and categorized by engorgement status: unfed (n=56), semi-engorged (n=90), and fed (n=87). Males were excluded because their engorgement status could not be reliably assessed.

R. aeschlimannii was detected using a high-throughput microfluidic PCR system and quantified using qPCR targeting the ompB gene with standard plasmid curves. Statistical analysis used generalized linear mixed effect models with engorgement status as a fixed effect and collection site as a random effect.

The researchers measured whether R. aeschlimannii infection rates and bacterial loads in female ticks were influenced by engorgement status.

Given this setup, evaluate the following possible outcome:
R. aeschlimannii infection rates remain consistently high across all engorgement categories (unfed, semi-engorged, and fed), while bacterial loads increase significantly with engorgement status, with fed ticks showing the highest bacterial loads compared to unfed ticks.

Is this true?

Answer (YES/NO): NO